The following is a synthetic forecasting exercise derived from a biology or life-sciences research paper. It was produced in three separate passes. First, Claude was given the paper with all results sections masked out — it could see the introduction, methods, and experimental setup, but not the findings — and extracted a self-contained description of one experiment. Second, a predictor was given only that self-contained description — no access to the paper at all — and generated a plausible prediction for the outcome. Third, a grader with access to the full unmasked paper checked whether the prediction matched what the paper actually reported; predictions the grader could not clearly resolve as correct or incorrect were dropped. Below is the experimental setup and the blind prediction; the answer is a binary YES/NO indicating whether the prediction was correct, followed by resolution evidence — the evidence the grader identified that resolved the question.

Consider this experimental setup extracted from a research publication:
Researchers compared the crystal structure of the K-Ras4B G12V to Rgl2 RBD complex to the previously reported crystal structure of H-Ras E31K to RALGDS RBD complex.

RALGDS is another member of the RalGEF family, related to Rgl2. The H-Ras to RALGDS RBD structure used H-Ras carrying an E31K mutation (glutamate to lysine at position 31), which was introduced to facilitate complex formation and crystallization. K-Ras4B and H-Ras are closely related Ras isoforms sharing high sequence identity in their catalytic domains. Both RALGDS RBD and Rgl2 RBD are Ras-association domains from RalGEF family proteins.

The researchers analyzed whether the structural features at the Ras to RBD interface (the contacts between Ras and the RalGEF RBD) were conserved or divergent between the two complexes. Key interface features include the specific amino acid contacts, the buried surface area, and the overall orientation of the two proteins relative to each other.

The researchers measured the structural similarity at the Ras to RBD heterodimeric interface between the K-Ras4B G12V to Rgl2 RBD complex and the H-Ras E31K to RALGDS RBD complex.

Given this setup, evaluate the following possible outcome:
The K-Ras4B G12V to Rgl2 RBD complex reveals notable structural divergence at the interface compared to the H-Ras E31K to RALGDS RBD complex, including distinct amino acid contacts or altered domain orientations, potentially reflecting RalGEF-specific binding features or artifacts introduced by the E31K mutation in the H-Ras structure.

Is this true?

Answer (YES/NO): NO